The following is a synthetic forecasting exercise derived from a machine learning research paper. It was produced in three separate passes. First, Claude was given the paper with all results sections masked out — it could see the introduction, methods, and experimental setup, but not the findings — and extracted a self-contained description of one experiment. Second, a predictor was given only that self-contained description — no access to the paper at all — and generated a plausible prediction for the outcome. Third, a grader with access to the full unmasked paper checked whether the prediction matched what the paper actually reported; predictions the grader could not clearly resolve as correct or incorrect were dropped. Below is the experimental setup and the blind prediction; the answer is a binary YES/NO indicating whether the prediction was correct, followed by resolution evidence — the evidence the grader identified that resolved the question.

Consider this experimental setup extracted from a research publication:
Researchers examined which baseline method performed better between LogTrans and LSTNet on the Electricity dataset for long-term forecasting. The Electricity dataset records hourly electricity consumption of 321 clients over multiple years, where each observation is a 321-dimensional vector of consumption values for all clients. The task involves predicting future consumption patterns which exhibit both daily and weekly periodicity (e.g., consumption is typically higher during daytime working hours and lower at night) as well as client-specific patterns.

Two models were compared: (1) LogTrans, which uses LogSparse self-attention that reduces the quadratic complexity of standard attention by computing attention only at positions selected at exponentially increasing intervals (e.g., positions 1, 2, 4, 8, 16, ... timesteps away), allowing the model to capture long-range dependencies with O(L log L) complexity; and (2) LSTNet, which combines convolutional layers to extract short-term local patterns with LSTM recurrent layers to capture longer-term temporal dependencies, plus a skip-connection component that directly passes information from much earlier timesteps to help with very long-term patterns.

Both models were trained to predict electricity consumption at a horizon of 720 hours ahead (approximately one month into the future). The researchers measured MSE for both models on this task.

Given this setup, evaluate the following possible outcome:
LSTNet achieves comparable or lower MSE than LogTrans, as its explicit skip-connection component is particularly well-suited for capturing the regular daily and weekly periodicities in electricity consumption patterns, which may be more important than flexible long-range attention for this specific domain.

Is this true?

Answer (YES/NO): NO